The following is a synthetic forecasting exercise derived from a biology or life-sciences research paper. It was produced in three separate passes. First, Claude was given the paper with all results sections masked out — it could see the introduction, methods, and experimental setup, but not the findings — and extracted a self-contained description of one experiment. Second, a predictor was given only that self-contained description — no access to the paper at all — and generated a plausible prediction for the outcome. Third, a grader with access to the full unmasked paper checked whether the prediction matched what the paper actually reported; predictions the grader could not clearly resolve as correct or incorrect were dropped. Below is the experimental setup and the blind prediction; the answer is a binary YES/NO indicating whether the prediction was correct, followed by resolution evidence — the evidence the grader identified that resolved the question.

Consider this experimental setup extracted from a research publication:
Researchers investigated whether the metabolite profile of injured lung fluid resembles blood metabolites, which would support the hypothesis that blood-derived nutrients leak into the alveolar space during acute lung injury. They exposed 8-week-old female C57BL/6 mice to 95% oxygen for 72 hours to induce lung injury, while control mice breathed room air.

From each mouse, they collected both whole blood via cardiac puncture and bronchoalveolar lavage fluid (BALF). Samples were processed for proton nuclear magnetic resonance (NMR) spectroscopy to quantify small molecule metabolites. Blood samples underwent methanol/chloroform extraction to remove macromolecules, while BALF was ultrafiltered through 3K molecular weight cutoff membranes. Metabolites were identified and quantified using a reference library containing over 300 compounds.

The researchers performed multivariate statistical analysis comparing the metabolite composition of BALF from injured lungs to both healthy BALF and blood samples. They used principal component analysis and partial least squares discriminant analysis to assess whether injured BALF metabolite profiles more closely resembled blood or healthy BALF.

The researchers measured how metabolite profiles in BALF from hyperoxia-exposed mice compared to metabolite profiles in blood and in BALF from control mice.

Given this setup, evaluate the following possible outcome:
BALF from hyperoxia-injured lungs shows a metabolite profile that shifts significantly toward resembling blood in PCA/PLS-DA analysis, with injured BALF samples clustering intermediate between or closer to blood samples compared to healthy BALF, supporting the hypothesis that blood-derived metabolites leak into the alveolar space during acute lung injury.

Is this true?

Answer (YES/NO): NO